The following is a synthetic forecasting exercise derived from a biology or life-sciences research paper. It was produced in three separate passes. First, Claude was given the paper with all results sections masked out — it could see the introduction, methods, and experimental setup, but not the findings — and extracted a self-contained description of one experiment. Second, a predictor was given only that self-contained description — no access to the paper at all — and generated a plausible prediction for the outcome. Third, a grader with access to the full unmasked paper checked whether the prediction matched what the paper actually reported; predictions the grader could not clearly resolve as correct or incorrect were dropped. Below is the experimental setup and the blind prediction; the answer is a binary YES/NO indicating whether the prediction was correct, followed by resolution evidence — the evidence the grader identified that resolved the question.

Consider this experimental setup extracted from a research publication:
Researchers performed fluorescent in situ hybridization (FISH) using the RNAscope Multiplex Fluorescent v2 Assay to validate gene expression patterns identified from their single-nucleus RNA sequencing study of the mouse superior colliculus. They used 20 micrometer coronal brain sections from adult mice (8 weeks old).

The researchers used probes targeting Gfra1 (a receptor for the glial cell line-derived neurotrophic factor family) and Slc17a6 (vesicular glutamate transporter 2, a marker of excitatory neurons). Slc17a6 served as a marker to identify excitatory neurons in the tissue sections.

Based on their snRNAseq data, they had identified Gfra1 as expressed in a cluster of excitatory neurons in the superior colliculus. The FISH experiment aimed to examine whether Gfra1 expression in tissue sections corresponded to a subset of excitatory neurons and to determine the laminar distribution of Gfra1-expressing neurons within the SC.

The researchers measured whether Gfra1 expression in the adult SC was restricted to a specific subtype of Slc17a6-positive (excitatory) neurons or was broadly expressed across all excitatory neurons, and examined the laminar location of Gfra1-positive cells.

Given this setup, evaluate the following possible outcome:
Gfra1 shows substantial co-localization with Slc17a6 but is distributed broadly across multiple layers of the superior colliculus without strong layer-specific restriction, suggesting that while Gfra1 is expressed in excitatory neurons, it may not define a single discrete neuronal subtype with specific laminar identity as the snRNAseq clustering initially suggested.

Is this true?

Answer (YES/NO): NO